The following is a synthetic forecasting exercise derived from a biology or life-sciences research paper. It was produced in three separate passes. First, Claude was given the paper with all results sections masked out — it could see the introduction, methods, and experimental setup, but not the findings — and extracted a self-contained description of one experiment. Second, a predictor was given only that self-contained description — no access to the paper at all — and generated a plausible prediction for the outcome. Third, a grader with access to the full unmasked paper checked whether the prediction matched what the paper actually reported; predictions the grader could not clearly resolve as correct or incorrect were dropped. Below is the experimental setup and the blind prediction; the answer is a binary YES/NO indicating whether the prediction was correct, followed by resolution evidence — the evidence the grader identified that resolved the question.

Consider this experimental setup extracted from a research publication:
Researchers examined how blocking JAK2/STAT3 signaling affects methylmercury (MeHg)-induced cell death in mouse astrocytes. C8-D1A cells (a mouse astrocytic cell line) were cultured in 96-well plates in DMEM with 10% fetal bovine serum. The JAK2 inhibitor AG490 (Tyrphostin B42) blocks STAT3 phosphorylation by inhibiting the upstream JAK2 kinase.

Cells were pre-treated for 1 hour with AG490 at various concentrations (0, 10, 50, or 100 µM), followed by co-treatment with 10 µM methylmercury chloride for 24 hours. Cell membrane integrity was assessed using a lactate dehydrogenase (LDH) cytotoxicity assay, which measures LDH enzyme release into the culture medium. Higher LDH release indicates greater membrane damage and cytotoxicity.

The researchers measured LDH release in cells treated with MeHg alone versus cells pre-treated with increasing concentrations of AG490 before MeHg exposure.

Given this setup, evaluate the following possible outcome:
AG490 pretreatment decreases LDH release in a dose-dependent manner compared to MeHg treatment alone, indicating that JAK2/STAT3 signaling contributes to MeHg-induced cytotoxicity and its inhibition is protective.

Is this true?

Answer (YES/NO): NO